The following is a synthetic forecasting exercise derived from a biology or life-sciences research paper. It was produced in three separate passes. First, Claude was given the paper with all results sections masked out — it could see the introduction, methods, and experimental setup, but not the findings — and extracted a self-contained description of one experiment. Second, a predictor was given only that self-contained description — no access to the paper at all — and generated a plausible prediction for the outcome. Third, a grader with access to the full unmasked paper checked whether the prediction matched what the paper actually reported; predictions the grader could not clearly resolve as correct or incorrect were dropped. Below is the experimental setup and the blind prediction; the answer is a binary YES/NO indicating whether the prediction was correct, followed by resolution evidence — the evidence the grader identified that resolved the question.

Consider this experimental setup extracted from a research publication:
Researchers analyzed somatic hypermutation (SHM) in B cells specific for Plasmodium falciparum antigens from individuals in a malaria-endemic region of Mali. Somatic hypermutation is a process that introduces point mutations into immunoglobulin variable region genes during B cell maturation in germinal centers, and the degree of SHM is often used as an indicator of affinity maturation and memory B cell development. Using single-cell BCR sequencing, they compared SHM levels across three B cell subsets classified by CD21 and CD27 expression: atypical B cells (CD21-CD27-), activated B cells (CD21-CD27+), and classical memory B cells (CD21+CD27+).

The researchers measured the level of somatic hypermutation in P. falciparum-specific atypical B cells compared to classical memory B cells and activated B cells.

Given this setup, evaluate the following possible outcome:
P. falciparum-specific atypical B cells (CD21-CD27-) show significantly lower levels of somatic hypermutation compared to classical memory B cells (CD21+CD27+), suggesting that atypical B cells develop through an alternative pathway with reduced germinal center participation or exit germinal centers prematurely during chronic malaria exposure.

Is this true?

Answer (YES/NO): NO